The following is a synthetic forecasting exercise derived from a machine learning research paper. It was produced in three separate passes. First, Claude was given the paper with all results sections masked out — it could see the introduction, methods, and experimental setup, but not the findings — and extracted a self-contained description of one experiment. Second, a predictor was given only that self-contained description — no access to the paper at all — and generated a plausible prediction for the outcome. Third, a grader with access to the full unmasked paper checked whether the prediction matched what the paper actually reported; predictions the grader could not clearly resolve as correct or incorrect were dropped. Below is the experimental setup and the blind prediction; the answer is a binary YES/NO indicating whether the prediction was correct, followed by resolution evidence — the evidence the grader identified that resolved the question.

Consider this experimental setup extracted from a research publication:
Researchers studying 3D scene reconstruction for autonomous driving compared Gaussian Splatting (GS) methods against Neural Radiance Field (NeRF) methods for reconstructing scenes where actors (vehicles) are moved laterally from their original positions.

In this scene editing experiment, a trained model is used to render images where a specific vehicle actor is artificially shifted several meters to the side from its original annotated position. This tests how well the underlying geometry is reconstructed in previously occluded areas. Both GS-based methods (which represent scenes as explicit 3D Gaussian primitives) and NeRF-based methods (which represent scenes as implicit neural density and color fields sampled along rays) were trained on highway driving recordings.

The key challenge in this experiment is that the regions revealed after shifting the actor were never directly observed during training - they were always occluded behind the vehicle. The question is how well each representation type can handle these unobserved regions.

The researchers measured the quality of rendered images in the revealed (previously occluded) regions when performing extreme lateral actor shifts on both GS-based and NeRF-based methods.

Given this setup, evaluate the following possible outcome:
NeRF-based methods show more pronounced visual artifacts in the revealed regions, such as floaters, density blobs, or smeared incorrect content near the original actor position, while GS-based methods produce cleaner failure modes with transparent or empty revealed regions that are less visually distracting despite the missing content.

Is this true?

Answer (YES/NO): NO